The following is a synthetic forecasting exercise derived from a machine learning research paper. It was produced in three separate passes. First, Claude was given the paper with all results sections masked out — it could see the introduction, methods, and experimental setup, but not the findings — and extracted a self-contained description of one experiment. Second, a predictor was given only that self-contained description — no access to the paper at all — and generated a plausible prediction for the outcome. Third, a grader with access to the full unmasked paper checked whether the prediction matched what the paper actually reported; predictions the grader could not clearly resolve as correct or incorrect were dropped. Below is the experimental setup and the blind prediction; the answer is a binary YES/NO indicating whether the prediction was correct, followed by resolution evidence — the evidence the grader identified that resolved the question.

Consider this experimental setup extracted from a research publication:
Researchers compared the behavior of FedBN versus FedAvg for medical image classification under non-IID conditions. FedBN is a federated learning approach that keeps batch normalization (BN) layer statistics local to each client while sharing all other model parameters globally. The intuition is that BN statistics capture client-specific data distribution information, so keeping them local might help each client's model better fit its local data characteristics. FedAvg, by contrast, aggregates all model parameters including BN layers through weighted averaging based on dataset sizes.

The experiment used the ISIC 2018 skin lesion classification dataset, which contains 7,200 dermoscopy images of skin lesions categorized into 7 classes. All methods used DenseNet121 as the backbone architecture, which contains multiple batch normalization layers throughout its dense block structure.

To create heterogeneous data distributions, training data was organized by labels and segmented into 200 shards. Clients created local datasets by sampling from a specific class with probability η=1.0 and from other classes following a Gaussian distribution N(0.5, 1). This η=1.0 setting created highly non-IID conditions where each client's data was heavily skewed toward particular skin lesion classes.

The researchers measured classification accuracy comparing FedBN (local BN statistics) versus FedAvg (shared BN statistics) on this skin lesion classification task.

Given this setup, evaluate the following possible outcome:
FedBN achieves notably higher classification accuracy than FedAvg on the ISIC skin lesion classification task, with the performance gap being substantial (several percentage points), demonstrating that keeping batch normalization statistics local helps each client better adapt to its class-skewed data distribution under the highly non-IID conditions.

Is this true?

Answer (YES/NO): NO